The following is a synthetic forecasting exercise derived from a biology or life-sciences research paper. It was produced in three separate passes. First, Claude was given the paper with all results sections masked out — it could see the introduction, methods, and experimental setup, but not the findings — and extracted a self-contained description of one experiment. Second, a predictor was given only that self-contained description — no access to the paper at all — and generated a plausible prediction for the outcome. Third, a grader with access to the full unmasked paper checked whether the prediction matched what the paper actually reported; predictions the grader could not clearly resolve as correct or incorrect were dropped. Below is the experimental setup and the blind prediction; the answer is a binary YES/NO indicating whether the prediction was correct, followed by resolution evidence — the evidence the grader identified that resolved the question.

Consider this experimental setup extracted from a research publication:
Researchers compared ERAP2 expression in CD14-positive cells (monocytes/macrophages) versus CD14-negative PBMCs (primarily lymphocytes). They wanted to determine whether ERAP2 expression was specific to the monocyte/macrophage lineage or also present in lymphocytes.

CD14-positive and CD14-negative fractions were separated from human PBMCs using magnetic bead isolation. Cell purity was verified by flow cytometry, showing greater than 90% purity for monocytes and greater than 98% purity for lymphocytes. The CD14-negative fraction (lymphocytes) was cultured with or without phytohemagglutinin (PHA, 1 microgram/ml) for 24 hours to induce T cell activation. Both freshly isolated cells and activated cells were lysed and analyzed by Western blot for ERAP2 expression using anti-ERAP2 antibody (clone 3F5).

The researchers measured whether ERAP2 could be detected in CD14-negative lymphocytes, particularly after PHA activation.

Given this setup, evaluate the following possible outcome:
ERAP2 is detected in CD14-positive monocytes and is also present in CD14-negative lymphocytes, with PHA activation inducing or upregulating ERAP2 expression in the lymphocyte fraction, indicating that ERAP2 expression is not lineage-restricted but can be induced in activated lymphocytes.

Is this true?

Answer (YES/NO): NO